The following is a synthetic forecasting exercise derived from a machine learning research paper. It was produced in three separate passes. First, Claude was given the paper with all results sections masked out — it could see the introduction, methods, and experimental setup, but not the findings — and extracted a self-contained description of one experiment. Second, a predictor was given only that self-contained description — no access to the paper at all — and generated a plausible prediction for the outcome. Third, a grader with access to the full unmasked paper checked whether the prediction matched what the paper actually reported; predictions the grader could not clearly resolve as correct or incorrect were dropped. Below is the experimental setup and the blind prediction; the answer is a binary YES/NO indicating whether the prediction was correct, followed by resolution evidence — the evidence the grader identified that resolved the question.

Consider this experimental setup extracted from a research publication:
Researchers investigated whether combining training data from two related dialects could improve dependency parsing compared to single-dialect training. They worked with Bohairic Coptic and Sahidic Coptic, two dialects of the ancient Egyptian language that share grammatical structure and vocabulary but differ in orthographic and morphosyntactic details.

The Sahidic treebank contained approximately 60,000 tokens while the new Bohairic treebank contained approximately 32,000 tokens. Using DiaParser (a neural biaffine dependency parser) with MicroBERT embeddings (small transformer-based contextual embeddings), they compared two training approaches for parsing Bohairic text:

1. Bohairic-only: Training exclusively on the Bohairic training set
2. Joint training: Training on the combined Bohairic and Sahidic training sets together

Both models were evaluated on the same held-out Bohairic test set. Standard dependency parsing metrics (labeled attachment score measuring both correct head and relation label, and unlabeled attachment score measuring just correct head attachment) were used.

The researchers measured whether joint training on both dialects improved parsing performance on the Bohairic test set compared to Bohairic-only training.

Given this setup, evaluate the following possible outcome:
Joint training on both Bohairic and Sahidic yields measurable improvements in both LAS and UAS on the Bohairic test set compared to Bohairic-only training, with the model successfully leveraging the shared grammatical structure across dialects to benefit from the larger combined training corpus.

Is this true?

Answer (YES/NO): YES